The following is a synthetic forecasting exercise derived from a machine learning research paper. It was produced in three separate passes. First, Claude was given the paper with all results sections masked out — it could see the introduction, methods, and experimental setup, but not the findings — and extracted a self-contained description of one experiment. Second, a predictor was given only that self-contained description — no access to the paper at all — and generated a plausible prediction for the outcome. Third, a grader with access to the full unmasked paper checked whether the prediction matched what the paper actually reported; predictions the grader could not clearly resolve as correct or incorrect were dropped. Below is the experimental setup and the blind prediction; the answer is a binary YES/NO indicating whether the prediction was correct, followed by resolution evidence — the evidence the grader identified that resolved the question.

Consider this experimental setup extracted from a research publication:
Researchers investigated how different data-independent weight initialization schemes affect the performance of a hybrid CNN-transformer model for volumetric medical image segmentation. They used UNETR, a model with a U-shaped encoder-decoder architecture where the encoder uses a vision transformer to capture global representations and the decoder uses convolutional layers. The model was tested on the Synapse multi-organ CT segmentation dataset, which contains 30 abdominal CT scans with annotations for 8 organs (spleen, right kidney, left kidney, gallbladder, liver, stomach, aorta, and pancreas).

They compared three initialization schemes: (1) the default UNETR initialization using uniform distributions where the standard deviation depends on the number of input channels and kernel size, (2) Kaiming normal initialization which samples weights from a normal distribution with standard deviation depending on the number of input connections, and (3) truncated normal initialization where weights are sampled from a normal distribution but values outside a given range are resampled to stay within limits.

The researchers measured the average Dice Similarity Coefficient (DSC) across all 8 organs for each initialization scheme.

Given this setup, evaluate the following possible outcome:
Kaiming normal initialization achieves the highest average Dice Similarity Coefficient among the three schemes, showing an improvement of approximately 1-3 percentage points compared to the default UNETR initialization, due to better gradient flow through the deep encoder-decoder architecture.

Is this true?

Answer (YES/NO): NO